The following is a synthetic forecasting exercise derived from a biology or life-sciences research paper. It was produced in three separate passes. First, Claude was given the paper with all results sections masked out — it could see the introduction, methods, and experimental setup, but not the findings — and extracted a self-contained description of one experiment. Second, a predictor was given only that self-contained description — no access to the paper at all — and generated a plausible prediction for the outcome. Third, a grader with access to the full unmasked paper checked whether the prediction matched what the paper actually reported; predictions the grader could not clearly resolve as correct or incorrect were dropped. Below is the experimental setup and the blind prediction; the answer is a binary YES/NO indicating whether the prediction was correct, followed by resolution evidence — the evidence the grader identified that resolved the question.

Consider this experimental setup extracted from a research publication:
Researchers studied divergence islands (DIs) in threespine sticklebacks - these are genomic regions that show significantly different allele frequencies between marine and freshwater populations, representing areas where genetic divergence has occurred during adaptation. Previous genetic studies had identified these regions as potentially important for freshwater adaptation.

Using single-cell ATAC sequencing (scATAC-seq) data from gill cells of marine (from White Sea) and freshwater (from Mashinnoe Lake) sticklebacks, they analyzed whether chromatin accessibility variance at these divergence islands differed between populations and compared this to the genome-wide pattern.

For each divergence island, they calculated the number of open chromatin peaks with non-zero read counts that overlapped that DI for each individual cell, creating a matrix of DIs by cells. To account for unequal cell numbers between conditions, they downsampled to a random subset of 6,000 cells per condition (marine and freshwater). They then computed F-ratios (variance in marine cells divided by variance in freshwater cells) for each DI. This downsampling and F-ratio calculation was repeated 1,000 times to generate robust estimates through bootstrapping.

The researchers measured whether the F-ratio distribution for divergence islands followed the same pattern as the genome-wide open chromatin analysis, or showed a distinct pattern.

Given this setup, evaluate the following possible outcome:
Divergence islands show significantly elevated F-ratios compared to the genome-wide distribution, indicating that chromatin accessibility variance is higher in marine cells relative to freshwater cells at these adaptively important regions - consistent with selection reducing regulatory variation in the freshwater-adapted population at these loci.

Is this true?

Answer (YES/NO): NO